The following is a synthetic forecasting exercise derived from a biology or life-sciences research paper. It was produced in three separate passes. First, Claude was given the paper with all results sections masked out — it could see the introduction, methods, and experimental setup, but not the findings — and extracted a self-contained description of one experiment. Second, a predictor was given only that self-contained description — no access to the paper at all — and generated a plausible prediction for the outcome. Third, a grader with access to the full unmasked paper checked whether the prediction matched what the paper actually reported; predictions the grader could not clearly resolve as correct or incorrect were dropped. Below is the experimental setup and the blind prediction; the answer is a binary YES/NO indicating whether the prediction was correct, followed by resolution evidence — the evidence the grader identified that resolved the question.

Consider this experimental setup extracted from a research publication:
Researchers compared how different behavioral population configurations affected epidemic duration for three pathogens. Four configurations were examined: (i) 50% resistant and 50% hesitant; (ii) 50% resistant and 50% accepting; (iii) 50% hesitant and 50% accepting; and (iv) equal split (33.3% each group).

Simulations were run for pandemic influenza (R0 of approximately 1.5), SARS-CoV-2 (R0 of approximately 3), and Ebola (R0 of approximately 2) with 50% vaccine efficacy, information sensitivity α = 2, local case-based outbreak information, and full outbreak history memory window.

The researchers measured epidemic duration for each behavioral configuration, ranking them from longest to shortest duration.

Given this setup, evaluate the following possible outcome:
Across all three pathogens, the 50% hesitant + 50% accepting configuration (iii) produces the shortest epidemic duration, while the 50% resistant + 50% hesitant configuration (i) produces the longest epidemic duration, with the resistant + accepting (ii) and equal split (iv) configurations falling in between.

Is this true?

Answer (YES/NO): NO